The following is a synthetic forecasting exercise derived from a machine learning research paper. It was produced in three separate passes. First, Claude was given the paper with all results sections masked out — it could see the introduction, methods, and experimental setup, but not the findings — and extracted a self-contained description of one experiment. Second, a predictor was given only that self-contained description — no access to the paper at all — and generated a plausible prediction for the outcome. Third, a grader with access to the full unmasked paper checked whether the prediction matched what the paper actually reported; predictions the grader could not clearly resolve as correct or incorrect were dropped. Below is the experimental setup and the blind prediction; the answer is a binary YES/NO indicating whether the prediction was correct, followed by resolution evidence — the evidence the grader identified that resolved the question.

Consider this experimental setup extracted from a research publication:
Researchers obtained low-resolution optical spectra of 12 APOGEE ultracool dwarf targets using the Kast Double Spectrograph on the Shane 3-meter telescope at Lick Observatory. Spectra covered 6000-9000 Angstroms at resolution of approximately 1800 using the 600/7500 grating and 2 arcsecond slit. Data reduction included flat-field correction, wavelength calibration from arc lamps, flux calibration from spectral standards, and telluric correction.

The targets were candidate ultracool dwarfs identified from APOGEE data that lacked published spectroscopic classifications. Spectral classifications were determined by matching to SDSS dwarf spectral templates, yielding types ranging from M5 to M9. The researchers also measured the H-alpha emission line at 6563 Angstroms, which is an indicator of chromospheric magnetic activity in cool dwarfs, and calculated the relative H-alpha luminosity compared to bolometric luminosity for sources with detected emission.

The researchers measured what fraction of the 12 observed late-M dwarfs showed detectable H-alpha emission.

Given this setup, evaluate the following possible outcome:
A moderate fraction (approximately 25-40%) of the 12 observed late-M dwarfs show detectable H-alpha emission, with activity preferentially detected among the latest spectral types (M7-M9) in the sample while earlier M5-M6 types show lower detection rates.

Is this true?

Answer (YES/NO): NO